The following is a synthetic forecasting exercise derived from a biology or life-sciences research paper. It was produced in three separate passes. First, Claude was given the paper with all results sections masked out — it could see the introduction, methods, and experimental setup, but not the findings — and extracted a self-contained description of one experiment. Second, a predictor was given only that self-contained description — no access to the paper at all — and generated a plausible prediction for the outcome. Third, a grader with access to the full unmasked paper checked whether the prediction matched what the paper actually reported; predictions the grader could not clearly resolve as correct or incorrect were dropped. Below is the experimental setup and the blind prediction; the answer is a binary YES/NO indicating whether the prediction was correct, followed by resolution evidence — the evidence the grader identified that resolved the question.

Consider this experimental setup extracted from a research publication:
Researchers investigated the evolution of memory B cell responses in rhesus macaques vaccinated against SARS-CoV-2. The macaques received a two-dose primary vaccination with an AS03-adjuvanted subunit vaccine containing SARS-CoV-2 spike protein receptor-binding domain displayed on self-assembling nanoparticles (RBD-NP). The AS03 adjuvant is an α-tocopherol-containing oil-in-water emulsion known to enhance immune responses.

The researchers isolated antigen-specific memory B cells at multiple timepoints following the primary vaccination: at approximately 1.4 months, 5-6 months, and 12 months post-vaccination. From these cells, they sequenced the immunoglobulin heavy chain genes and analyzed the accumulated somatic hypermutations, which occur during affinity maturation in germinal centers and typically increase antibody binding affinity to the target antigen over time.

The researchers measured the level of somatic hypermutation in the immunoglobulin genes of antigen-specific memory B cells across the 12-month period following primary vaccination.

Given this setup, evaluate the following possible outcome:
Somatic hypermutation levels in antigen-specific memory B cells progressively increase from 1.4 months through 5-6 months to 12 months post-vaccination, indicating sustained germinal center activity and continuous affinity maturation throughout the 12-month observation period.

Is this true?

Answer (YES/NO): NO